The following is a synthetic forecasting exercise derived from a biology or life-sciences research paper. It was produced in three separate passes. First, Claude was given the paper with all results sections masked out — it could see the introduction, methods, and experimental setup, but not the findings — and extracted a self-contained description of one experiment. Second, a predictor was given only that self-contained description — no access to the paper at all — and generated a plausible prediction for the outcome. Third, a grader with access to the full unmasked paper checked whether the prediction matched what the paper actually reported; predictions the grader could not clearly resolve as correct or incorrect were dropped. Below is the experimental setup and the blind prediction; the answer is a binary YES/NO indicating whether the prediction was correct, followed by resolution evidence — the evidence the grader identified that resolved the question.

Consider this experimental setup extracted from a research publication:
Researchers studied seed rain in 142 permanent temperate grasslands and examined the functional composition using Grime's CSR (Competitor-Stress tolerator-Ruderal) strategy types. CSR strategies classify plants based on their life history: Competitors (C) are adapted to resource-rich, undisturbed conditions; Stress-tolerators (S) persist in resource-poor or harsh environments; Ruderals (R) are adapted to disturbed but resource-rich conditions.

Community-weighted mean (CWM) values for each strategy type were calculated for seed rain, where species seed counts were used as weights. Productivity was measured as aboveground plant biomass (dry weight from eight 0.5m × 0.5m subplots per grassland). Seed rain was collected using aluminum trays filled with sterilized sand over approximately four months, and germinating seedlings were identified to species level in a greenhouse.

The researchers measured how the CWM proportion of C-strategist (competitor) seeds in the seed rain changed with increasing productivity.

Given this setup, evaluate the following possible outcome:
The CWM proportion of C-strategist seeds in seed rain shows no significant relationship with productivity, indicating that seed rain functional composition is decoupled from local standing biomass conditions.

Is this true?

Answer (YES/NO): YES